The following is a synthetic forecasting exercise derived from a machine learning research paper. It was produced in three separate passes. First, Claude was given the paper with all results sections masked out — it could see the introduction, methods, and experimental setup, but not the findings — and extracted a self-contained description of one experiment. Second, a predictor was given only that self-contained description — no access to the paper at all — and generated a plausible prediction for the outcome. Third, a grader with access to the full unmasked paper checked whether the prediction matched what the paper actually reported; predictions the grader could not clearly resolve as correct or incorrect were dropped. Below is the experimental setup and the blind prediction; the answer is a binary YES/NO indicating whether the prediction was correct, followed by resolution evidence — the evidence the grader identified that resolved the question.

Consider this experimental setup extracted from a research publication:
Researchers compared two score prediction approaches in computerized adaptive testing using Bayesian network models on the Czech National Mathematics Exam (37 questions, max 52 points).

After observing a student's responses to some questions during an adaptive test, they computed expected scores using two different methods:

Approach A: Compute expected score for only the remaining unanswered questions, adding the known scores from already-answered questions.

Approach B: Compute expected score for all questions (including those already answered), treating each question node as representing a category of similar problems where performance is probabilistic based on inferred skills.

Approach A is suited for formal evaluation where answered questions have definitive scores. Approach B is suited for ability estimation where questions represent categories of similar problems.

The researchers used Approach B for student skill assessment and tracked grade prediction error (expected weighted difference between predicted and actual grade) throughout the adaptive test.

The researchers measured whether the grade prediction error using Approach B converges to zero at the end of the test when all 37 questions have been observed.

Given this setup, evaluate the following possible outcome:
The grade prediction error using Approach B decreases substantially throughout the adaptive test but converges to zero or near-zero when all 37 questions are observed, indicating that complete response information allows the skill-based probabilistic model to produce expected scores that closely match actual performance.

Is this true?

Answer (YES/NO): NO